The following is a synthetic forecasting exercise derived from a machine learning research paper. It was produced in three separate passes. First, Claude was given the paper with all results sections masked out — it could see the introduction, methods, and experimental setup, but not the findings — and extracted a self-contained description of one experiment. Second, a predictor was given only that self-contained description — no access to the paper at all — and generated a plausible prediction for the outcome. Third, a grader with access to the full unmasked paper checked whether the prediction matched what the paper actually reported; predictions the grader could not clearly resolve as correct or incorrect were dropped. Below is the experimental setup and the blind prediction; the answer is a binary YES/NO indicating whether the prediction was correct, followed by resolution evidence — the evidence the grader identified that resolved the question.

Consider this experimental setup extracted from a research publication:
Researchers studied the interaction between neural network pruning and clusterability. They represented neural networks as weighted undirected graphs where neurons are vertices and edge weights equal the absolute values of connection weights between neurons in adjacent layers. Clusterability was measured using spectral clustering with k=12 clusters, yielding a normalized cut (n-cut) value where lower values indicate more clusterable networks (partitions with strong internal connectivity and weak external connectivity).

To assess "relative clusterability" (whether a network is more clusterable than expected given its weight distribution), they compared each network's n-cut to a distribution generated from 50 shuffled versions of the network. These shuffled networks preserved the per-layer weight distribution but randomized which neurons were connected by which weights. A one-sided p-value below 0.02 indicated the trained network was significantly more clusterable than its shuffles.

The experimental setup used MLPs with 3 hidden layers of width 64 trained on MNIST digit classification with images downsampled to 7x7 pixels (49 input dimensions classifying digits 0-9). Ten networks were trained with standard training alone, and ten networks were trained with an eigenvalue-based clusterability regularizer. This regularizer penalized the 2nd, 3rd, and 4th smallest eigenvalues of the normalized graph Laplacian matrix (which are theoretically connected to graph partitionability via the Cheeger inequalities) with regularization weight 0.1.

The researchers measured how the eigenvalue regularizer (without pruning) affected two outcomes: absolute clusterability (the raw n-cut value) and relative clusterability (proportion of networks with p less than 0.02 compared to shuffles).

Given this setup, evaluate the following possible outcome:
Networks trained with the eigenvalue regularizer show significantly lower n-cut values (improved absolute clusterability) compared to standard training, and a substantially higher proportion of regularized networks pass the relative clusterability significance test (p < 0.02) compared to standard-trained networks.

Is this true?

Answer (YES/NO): NO